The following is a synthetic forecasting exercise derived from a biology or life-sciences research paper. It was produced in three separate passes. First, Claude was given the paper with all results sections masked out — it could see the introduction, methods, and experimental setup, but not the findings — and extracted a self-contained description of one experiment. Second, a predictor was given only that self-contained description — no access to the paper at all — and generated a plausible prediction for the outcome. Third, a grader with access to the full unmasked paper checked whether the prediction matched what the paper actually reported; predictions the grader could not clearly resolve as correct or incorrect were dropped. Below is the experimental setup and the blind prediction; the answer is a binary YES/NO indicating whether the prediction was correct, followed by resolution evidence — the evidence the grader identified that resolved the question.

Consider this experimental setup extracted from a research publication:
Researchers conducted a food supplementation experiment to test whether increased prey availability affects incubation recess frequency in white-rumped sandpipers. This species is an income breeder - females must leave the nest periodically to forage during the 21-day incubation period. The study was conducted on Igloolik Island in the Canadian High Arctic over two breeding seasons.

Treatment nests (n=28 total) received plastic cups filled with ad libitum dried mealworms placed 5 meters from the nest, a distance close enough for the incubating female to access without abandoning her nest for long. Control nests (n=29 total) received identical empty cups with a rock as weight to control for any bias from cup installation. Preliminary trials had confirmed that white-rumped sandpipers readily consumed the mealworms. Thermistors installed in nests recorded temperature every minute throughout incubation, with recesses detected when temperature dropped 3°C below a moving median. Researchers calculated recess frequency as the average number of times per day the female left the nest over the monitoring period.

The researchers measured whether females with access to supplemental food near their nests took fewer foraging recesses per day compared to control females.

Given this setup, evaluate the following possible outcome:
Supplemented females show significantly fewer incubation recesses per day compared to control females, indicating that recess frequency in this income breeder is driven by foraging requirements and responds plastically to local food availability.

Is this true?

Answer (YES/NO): NO